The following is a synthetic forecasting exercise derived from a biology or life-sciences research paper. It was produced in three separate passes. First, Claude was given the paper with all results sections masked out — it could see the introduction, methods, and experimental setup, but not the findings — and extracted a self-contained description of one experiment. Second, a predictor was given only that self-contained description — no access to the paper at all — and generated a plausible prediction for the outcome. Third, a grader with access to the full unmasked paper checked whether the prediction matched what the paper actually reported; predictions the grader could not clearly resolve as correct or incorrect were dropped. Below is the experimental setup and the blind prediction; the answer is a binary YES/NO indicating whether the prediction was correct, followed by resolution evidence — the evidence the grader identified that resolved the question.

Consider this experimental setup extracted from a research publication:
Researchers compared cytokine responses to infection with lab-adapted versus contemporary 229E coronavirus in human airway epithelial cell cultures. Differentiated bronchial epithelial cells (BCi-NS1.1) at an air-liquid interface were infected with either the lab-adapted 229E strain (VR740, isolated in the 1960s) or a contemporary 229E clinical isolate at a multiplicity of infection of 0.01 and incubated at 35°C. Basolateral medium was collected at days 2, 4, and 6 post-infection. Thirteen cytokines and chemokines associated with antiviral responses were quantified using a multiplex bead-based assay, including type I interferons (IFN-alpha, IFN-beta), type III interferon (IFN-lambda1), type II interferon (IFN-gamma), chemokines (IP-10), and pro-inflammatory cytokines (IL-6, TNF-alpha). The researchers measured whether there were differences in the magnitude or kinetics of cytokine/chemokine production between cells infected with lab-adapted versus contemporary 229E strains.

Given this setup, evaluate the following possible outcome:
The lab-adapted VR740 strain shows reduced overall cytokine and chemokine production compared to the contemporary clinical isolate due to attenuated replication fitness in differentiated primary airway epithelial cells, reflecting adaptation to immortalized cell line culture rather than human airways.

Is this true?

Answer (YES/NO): NO